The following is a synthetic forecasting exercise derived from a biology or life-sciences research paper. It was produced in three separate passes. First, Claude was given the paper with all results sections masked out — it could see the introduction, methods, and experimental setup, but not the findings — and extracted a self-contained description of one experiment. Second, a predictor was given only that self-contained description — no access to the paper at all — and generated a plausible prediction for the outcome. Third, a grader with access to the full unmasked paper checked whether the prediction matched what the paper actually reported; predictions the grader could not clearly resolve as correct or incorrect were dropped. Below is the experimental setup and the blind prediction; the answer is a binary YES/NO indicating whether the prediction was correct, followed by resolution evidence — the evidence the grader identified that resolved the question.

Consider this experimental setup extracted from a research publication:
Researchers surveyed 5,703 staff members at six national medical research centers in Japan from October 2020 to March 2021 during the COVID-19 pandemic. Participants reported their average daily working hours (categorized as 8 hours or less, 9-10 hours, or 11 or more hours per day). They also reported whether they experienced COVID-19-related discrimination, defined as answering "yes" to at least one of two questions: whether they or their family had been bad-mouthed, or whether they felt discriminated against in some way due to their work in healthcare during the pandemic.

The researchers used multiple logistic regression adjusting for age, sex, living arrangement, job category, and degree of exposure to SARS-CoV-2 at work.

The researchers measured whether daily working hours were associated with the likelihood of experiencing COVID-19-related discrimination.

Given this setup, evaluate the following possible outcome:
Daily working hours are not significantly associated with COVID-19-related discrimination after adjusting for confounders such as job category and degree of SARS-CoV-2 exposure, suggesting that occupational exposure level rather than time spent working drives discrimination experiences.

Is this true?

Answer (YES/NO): NO